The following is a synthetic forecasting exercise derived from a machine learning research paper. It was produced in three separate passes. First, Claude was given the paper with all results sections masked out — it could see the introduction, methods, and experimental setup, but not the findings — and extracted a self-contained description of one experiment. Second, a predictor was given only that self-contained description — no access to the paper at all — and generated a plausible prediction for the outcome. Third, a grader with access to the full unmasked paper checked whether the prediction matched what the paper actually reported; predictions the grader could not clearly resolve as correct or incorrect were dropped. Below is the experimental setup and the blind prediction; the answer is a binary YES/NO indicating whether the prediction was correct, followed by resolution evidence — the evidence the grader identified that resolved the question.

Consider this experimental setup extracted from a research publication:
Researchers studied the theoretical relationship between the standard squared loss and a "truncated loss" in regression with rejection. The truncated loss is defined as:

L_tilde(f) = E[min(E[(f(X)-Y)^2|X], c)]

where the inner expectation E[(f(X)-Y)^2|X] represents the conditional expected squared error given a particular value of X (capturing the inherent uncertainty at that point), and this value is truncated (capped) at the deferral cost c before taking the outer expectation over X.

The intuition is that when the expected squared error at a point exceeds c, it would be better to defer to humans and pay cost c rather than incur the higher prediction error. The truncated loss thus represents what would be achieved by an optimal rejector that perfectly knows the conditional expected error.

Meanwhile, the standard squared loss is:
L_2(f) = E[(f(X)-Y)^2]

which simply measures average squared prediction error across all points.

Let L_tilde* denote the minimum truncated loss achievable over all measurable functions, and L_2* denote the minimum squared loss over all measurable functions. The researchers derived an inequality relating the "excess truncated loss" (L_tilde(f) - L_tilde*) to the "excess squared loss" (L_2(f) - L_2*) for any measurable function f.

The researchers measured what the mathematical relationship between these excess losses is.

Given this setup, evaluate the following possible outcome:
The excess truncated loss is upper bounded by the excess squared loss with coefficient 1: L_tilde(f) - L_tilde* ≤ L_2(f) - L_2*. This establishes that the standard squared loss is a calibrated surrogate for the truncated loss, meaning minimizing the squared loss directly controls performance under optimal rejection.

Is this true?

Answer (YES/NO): YES